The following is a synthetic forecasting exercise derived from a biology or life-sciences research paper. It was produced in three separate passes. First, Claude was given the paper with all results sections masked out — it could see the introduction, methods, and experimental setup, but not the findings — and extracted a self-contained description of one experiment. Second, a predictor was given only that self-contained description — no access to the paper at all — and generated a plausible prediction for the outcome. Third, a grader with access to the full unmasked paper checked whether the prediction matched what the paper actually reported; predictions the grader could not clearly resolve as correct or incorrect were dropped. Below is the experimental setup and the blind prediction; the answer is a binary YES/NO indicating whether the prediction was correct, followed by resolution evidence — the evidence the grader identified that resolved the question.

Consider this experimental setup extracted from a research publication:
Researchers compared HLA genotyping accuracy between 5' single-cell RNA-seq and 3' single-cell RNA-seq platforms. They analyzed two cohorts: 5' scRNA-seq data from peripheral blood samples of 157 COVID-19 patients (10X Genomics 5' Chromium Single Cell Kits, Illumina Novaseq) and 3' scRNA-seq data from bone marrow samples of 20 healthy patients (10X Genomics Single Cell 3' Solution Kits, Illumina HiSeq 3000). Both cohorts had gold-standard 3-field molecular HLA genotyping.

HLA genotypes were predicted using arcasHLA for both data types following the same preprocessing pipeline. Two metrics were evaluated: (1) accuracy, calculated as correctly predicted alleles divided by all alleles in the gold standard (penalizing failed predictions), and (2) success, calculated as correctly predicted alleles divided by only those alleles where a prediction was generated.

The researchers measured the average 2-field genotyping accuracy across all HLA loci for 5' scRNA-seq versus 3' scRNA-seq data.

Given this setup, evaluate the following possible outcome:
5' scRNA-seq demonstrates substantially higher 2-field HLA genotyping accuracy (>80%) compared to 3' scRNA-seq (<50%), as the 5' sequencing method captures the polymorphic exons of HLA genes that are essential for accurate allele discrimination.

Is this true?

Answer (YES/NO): NO